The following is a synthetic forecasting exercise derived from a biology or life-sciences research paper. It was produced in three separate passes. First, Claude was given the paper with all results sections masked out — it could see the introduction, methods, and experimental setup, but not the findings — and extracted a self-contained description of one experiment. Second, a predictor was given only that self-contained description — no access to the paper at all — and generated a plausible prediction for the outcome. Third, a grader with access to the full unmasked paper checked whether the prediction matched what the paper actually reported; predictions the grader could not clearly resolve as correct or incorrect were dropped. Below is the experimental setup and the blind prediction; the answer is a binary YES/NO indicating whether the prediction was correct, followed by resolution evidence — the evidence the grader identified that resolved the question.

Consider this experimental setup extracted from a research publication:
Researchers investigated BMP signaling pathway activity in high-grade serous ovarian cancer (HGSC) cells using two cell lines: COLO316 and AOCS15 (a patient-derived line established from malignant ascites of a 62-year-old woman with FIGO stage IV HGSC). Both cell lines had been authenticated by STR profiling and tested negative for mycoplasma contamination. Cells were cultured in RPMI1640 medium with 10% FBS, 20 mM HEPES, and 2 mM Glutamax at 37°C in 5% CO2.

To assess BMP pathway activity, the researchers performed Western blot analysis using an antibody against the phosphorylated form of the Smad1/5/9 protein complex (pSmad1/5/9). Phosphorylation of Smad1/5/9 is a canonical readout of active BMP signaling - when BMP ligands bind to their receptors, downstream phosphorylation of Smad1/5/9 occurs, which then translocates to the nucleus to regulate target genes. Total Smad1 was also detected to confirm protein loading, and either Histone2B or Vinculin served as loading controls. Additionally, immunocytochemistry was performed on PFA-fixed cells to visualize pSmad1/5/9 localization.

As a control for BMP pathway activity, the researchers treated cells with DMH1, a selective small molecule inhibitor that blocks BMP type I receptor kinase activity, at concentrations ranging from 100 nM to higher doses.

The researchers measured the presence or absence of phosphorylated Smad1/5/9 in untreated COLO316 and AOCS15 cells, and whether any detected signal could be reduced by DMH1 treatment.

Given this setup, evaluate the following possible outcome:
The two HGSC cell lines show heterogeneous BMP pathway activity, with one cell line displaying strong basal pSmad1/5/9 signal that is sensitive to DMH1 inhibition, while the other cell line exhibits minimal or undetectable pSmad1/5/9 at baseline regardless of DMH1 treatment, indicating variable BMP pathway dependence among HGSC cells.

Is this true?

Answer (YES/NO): NO